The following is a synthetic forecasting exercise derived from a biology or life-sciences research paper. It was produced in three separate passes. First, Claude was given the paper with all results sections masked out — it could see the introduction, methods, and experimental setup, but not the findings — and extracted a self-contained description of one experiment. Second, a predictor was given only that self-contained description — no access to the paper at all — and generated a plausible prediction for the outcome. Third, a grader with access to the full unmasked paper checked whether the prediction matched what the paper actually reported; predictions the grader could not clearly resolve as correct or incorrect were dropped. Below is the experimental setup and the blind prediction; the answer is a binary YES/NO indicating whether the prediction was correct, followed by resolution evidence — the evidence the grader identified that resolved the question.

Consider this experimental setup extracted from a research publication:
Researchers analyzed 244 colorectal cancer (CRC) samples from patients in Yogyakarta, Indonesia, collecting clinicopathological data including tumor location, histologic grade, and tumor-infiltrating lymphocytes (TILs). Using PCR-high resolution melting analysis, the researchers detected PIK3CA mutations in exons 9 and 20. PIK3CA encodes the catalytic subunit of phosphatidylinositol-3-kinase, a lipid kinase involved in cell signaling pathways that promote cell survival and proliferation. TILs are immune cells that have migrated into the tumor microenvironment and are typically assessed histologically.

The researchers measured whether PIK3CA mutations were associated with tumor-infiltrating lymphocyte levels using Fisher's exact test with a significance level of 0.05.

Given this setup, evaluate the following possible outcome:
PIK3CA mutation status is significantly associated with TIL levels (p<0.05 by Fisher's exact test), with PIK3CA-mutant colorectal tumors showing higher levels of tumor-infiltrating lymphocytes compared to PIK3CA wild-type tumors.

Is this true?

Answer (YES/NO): NO